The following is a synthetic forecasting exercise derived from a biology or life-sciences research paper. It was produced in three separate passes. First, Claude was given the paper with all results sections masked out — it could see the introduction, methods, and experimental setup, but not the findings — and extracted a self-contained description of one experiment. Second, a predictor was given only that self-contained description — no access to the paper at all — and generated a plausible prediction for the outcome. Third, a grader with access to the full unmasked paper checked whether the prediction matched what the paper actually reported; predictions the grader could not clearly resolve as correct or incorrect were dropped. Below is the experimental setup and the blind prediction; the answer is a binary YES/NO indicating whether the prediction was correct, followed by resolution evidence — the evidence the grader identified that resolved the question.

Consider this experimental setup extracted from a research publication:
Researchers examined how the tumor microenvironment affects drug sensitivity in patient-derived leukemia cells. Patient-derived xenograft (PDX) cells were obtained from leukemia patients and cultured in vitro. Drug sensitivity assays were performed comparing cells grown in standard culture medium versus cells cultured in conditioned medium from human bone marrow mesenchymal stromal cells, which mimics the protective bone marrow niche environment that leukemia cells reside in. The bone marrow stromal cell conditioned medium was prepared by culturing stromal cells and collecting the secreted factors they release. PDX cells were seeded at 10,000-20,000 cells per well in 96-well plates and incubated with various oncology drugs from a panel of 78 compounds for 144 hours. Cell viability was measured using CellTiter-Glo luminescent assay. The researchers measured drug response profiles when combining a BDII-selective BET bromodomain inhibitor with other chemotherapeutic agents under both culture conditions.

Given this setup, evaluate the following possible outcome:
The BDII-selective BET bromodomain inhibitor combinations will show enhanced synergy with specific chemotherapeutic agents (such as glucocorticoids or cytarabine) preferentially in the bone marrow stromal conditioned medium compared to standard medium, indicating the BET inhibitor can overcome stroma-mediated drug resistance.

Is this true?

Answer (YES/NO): NO